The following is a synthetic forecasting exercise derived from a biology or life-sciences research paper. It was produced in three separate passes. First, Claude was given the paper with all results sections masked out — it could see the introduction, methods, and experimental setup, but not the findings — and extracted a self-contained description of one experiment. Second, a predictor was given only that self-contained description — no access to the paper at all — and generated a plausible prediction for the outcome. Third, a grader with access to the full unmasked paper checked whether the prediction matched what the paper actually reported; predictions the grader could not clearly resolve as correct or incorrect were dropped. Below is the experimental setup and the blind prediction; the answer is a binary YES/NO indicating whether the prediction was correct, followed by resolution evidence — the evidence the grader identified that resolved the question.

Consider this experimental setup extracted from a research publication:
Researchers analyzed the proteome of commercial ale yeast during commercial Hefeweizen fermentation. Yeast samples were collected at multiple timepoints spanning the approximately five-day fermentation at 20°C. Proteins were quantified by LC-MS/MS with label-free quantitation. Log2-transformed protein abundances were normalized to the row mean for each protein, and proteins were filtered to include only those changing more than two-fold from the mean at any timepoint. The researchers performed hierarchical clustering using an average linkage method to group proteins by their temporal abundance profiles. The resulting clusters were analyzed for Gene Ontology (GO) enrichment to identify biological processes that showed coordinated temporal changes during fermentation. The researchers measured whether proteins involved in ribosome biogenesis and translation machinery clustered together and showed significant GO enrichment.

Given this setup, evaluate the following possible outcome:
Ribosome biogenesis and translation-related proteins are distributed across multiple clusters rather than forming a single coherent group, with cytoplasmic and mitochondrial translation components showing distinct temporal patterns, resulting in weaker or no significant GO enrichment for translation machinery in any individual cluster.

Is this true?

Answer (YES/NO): NO